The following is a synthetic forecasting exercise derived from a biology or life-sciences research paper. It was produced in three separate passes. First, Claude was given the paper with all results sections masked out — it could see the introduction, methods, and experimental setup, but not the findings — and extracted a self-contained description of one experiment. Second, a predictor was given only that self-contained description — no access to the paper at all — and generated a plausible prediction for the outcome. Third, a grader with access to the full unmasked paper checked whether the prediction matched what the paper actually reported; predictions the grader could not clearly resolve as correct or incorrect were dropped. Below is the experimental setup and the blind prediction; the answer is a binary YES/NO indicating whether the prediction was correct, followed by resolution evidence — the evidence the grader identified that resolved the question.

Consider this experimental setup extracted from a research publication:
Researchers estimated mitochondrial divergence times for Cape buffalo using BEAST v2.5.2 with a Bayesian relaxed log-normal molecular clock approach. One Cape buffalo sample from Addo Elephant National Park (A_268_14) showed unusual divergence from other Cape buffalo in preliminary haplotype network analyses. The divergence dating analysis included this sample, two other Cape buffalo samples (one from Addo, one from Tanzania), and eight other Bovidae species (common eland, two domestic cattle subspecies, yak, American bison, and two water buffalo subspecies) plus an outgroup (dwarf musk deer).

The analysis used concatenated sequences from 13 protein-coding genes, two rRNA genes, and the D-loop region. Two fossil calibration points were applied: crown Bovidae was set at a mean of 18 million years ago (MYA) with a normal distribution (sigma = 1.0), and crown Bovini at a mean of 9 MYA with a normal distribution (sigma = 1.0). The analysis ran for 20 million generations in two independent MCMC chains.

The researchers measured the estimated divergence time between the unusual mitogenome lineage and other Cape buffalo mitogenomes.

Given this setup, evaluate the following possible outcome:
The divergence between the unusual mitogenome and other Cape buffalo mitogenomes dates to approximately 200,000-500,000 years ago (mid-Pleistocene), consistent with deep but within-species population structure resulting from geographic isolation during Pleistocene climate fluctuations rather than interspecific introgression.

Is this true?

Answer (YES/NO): NO